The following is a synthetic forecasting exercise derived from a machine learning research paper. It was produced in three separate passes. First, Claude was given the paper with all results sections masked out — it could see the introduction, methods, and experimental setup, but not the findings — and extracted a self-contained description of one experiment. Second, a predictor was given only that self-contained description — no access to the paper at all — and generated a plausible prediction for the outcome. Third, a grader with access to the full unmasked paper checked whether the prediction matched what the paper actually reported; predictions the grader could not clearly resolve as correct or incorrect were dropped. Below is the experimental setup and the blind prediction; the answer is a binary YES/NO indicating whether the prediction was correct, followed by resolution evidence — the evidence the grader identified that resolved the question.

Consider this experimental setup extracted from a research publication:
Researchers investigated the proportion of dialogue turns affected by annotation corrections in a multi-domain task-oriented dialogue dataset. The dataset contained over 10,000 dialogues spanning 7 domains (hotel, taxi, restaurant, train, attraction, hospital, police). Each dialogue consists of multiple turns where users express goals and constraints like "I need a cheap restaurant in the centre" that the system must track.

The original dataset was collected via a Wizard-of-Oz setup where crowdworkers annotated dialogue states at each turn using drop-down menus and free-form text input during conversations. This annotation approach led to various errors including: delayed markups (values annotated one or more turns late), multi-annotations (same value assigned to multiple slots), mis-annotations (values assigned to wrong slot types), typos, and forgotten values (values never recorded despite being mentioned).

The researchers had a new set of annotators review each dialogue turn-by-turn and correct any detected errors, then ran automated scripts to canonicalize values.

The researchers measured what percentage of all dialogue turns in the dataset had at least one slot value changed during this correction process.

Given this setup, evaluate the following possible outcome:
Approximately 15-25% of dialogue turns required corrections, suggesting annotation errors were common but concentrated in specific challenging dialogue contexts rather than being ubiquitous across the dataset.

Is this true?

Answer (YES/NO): NO